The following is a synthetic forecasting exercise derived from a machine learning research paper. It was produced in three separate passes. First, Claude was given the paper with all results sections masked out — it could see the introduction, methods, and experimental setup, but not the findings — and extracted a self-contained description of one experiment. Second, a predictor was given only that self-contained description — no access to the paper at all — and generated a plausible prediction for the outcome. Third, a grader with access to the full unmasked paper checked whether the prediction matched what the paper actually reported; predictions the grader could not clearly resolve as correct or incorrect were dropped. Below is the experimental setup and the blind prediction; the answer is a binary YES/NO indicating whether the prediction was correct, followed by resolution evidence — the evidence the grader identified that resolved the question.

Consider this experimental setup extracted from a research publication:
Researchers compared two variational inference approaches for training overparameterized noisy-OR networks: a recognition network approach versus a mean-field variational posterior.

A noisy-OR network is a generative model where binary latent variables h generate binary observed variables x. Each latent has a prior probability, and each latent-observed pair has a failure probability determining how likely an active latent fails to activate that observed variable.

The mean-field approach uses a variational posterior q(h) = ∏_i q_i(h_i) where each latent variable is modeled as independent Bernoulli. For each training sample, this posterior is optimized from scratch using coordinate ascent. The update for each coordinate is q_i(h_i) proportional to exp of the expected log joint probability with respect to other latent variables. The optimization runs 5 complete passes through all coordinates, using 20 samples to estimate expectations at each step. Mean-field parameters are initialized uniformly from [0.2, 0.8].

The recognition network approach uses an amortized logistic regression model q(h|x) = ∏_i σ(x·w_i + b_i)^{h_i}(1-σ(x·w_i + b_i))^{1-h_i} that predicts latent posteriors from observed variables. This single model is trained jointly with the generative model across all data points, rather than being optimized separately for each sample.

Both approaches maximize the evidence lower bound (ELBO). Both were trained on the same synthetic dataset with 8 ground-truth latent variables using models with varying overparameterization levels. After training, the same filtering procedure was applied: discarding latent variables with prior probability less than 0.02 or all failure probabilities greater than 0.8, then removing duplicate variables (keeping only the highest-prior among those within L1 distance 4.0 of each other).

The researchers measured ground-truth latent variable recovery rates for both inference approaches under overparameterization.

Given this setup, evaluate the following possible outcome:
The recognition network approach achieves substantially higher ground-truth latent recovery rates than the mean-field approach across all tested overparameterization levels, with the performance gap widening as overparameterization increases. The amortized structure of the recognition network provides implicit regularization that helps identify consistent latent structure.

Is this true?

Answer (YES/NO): NO